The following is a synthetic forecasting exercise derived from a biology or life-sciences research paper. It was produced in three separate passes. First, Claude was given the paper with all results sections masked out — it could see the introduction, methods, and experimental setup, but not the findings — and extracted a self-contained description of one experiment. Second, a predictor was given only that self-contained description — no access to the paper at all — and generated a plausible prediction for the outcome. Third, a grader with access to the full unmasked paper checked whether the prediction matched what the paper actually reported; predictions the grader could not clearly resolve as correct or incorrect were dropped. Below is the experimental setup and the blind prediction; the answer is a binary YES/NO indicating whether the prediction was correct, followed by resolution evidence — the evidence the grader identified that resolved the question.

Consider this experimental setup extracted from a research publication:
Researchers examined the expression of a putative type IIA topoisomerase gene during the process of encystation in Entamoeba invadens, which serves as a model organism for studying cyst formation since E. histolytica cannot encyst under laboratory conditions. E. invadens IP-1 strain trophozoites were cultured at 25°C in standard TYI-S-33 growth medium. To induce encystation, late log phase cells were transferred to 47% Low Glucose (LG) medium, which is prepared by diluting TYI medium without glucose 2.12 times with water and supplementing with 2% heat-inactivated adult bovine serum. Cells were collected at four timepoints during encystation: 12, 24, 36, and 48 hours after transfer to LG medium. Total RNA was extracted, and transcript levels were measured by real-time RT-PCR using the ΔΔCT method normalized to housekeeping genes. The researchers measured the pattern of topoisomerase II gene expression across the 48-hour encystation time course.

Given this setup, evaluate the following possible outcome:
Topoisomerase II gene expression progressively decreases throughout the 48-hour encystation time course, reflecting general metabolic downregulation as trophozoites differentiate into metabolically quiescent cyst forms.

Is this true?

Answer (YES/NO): NO